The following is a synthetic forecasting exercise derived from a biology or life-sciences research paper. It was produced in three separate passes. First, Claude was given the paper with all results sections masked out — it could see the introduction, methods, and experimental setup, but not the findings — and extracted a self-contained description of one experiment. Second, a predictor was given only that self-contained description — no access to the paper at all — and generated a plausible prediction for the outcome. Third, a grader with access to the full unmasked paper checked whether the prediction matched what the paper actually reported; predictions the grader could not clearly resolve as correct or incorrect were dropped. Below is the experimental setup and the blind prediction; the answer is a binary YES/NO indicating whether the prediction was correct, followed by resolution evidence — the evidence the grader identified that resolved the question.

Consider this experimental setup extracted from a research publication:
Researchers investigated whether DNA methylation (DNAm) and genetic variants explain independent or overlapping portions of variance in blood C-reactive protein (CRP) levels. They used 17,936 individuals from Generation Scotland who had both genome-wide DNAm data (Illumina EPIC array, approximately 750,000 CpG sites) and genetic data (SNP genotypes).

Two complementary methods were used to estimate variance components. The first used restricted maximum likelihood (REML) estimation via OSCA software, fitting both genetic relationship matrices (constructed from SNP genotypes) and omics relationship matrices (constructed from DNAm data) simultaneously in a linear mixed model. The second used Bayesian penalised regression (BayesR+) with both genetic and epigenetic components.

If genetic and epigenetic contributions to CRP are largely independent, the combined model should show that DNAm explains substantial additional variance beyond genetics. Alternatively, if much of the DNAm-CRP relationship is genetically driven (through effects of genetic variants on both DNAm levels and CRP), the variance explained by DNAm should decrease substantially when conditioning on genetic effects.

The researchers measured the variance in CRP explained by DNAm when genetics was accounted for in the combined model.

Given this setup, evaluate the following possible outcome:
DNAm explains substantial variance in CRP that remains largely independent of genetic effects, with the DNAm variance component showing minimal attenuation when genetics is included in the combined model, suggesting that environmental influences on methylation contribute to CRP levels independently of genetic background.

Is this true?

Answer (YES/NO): YES